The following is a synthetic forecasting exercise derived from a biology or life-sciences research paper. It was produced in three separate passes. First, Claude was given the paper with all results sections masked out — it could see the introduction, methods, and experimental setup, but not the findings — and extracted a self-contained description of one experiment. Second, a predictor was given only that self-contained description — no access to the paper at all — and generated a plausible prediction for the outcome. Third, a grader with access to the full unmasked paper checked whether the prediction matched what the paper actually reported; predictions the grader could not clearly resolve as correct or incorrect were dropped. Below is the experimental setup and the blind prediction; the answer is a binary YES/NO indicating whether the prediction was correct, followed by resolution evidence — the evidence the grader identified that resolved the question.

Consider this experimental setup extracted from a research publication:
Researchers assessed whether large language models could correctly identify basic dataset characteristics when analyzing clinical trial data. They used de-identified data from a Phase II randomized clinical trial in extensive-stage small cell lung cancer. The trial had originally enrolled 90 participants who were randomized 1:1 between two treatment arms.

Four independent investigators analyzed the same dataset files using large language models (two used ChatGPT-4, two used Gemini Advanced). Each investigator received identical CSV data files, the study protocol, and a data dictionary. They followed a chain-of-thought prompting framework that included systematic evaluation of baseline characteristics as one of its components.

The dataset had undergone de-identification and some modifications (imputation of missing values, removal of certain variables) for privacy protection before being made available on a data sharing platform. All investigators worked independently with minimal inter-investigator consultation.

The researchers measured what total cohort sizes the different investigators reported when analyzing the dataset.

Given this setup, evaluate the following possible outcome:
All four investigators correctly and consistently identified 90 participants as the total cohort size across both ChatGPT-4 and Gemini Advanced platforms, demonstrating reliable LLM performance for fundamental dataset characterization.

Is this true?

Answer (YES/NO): NO